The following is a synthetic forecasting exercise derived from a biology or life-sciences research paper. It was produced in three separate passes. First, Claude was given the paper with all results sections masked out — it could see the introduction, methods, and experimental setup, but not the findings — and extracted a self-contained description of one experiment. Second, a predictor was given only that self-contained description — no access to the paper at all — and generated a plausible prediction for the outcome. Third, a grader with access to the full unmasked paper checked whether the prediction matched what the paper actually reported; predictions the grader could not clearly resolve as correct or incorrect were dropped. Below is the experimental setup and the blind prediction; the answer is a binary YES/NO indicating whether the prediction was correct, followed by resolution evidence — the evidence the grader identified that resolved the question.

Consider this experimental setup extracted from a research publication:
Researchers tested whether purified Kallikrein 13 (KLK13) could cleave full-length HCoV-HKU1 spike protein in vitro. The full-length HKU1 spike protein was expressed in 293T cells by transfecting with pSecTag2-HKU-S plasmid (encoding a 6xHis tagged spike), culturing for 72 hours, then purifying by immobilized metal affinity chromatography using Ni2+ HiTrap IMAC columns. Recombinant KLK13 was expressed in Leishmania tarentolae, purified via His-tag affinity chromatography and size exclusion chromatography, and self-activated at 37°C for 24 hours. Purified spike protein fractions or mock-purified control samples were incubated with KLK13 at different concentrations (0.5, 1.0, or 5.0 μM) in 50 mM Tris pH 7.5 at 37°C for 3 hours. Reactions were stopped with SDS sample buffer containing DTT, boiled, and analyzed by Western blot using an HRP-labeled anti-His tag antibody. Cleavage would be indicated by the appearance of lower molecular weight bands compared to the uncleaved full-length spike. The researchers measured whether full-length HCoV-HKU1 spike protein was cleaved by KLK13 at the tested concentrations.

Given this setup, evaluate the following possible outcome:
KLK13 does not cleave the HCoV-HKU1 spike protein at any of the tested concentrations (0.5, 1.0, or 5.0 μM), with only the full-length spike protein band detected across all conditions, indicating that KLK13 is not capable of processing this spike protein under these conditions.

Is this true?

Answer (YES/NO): NO